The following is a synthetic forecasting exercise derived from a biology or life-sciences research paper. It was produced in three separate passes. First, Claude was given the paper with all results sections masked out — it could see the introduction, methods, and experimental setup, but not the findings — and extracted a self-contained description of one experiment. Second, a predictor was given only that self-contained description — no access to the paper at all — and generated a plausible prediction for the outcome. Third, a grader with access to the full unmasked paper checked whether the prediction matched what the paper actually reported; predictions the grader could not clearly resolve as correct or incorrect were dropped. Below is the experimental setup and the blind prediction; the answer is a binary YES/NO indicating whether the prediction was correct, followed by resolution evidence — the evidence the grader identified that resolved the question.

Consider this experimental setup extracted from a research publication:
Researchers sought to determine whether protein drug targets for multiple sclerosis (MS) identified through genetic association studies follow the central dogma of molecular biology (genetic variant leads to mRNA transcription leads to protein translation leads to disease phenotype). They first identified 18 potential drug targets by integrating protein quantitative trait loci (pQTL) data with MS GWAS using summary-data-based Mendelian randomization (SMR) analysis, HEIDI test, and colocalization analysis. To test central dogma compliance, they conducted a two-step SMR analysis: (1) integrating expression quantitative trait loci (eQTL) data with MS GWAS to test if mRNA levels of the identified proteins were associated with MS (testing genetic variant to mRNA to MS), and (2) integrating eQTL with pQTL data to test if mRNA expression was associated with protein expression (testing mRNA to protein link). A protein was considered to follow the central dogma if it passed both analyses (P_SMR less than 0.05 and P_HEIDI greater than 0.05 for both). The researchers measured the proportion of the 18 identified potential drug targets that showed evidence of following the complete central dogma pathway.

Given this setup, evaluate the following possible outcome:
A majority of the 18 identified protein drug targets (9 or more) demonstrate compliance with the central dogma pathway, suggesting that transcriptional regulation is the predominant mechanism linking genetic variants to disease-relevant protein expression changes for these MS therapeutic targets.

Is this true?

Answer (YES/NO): NO